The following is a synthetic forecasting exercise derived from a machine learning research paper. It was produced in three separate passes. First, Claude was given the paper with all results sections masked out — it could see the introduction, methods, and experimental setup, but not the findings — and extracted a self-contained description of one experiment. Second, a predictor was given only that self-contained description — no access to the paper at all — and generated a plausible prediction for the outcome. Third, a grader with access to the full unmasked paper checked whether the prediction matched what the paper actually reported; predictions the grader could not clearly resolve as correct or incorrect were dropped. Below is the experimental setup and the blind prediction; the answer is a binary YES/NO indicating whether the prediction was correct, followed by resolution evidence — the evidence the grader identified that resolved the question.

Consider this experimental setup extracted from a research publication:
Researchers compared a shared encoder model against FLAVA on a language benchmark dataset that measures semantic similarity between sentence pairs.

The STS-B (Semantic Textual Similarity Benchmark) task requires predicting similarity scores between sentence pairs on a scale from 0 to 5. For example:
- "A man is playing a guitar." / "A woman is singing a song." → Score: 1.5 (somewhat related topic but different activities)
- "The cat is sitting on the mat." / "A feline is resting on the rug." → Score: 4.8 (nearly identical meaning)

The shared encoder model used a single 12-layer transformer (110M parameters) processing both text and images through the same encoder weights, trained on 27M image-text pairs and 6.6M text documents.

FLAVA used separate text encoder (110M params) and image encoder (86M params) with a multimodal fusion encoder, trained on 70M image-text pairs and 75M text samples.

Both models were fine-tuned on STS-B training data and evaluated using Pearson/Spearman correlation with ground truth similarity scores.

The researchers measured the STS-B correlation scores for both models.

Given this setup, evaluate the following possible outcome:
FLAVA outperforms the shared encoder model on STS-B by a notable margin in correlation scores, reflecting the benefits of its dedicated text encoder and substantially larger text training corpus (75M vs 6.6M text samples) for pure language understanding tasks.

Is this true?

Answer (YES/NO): NO